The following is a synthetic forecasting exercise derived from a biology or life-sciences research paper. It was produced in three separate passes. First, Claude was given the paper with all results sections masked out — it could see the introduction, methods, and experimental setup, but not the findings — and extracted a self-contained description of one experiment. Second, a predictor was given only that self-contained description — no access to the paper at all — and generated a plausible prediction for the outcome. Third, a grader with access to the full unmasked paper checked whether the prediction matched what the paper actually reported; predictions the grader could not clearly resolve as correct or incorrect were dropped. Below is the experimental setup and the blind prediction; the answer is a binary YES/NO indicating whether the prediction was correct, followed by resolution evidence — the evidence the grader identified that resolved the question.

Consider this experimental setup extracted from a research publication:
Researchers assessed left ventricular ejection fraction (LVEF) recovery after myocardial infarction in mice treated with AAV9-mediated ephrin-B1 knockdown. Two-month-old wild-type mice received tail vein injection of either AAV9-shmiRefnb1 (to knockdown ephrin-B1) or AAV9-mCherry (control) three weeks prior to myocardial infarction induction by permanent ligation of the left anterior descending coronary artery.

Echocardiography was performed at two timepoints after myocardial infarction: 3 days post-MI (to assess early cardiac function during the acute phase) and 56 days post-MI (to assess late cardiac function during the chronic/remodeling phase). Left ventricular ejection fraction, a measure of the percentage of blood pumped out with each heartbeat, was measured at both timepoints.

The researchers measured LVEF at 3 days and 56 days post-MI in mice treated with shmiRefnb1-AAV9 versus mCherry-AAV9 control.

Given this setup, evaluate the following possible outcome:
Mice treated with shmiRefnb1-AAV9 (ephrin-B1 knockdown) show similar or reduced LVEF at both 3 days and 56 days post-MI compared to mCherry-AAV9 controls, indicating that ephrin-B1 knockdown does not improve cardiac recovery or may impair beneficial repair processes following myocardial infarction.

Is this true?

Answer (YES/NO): NO